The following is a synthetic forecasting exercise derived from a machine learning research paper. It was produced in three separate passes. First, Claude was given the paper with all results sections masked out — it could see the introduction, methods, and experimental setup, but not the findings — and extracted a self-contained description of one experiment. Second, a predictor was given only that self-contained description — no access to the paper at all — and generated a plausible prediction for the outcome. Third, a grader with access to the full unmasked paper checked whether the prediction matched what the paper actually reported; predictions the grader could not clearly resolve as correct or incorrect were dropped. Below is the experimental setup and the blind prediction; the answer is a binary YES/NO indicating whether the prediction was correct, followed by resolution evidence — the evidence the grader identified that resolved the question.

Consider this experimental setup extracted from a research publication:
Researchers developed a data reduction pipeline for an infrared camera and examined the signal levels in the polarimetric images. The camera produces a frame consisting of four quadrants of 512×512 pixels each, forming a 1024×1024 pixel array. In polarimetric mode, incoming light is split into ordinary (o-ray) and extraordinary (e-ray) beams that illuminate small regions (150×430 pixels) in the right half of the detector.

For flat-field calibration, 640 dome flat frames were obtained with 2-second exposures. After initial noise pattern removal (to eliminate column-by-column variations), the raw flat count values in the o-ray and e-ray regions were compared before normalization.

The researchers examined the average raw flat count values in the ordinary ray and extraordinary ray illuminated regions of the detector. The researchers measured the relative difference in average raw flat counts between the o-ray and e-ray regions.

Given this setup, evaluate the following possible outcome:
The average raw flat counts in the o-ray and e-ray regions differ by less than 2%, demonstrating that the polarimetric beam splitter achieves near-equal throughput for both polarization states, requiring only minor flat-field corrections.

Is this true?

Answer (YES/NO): NO